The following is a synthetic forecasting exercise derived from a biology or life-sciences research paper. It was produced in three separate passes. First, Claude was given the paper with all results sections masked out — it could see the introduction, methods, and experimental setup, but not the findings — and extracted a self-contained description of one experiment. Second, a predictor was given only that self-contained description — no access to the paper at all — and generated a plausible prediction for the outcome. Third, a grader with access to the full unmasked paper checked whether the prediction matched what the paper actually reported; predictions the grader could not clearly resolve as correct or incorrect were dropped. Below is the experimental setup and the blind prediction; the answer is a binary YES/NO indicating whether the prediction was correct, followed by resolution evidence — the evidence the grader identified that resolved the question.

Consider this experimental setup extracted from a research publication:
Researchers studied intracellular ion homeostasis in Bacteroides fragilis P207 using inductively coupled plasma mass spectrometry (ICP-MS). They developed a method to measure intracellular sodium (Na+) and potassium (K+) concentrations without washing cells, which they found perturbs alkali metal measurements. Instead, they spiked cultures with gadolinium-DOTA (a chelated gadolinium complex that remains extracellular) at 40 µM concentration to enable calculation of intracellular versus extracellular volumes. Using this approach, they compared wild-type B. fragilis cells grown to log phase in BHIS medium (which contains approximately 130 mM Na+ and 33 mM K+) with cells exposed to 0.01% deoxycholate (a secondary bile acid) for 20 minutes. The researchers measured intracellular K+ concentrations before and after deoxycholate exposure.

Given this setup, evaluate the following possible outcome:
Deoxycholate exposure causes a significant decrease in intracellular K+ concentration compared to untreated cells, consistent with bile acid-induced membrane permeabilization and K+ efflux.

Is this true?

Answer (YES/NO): YES